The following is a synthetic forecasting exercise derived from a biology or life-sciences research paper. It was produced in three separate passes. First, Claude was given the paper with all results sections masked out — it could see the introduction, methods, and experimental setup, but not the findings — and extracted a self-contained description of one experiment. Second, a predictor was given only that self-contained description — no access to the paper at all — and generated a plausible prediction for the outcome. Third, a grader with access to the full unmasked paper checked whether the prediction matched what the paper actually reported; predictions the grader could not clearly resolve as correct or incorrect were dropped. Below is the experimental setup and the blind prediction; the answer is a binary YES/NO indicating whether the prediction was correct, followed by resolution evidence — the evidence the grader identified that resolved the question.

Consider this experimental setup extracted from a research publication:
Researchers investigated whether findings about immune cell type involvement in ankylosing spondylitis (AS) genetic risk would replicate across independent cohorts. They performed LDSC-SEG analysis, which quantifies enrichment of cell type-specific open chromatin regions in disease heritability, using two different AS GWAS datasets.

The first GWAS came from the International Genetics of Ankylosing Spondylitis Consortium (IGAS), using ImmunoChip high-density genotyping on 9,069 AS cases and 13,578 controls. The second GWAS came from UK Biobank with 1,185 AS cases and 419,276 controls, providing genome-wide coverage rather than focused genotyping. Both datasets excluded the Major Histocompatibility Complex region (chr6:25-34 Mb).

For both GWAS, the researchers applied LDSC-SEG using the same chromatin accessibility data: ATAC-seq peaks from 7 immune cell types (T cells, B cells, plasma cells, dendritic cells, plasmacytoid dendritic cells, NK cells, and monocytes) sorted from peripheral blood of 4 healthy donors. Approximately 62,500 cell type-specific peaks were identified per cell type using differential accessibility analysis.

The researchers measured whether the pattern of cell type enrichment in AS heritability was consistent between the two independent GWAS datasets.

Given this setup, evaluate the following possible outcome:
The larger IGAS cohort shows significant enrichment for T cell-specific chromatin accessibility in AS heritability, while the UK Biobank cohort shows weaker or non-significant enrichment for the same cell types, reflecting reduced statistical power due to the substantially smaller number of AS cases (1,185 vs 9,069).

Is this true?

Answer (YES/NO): NO